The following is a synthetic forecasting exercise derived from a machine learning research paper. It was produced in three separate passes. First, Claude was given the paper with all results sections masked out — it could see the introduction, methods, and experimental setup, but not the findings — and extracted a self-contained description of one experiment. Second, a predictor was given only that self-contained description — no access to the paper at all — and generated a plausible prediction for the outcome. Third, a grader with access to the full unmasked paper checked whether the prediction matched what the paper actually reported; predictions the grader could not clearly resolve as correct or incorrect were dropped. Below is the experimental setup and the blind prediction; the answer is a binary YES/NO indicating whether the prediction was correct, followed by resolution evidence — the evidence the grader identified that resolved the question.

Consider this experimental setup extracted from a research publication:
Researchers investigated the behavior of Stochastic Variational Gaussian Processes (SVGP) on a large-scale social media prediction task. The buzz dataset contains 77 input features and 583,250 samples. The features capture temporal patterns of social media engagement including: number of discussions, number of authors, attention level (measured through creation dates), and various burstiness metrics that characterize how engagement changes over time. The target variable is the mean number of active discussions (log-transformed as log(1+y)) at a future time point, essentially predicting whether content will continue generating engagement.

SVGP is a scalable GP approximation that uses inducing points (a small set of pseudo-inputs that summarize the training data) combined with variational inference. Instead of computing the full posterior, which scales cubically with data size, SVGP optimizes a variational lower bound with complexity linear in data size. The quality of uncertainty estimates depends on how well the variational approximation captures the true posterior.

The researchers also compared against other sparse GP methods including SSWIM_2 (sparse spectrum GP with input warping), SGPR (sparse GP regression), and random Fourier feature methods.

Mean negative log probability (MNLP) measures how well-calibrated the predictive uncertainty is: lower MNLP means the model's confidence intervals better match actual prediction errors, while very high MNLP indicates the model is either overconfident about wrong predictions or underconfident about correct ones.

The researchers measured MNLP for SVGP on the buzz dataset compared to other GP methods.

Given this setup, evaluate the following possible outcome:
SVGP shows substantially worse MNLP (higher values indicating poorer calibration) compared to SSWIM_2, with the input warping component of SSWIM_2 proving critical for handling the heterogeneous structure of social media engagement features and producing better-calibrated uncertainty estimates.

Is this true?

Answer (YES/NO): YES